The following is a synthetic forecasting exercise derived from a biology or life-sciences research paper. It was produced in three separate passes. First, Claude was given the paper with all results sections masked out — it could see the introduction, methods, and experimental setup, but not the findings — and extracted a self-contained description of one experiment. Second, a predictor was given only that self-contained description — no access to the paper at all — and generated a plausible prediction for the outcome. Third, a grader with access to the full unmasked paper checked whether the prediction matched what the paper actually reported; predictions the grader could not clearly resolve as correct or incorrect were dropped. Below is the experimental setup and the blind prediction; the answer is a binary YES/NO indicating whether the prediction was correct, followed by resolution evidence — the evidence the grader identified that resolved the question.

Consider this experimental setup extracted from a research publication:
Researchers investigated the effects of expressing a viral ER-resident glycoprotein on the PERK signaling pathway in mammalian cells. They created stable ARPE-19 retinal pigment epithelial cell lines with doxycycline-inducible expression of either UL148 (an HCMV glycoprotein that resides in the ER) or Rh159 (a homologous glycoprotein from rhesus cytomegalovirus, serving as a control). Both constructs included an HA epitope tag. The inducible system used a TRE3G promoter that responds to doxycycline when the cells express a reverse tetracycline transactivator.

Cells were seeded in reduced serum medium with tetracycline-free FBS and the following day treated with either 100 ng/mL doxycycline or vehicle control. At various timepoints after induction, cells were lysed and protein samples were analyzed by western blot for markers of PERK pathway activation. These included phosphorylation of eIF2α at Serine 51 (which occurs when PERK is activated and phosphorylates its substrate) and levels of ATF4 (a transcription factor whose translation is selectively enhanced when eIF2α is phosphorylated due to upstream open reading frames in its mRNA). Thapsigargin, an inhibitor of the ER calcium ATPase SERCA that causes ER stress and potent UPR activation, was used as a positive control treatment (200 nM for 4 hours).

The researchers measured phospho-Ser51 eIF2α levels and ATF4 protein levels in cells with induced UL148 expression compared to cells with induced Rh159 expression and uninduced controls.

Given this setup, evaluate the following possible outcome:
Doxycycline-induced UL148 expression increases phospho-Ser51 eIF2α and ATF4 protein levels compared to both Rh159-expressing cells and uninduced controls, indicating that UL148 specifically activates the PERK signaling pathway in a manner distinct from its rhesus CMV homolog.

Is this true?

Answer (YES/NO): YES